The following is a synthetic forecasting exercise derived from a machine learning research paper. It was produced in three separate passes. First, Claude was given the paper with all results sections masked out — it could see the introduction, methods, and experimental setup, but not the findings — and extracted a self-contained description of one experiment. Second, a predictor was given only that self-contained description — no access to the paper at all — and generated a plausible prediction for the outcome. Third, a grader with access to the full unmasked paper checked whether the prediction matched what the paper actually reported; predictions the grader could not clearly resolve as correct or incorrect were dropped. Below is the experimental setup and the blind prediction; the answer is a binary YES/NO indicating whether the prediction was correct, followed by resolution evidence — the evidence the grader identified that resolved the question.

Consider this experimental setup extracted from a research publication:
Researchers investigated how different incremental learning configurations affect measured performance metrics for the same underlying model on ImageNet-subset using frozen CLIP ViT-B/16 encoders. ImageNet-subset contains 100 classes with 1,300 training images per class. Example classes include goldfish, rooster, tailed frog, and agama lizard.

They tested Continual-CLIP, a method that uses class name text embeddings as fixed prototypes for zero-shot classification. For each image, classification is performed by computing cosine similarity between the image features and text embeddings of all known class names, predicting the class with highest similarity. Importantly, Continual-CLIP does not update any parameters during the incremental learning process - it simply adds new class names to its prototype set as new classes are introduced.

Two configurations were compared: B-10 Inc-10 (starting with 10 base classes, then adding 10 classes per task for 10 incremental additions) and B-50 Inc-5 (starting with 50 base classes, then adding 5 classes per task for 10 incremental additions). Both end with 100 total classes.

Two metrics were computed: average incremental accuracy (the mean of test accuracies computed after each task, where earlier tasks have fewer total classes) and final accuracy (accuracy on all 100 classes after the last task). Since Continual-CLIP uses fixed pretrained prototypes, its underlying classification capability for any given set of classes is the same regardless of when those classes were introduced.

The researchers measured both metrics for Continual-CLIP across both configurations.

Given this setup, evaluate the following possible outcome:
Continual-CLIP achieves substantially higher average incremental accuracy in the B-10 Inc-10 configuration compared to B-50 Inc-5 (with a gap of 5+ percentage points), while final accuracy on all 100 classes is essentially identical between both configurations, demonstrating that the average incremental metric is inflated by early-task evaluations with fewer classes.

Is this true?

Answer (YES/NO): NO